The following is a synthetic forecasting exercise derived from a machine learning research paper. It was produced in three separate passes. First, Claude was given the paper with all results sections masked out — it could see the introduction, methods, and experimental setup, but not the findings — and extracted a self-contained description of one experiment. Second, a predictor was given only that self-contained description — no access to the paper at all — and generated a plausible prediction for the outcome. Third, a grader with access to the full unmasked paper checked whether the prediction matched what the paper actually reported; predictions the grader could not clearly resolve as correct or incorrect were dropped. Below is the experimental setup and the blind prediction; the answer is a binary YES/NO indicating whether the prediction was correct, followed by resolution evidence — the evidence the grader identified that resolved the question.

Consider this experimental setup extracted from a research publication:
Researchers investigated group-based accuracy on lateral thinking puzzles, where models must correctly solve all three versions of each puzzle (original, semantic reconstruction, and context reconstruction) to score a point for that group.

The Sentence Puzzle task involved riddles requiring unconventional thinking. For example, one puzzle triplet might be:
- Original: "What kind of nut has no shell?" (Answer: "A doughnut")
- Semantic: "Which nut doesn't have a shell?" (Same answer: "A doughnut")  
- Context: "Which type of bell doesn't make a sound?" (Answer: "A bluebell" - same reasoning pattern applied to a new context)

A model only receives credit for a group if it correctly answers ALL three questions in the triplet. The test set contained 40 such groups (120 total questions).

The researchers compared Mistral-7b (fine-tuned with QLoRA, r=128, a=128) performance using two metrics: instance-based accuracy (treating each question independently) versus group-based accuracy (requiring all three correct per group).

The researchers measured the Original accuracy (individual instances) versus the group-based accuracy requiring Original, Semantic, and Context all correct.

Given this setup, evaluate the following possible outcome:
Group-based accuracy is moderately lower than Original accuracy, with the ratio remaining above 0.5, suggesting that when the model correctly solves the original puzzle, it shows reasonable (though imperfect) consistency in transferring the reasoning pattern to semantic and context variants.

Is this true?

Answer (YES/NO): YES